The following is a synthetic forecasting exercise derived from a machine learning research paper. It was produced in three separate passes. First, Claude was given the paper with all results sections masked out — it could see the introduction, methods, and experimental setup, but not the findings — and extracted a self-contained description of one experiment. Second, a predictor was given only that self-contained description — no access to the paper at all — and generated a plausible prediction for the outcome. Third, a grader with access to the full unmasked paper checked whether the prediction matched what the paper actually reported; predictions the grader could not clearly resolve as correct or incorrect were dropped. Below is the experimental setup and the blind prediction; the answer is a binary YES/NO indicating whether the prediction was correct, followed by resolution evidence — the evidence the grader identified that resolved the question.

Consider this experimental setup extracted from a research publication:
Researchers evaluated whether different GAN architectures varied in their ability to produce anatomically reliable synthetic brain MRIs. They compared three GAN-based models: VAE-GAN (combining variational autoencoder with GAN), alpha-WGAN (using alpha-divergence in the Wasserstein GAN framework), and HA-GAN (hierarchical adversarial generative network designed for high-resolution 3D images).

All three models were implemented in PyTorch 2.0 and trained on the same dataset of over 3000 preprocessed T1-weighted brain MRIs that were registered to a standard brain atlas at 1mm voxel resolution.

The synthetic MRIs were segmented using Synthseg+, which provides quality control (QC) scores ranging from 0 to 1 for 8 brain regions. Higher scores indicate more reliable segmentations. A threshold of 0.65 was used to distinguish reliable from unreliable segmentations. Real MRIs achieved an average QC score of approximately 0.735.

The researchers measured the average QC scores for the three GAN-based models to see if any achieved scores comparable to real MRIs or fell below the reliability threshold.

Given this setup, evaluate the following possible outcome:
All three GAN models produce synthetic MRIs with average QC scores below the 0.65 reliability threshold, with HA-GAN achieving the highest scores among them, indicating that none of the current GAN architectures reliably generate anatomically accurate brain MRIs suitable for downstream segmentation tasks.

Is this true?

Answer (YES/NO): NO